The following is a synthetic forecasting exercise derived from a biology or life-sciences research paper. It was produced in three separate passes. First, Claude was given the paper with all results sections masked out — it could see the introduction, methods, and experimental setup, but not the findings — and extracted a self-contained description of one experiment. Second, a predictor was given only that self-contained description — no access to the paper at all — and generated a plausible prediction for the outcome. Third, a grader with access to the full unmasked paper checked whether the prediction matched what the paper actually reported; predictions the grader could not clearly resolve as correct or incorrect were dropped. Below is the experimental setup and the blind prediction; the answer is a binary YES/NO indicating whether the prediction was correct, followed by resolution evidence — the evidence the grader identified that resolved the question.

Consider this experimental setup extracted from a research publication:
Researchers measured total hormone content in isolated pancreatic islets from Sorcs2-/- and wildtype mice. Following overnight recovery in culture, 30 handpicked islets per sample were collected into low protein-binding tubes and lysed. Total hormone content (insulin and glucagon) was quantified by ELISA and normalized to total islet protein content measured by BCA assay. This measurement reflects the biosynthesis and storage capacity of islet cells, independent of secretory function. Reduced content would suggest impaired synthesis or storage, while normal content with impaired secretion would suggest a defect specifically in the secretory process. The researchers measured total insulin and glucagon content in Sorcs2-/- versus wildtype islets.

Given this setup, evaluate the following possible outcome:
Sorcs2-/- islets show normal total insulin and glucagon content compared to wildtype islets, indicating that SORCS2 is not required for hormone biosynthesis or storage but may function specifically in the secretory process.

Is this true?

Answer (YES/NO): YES